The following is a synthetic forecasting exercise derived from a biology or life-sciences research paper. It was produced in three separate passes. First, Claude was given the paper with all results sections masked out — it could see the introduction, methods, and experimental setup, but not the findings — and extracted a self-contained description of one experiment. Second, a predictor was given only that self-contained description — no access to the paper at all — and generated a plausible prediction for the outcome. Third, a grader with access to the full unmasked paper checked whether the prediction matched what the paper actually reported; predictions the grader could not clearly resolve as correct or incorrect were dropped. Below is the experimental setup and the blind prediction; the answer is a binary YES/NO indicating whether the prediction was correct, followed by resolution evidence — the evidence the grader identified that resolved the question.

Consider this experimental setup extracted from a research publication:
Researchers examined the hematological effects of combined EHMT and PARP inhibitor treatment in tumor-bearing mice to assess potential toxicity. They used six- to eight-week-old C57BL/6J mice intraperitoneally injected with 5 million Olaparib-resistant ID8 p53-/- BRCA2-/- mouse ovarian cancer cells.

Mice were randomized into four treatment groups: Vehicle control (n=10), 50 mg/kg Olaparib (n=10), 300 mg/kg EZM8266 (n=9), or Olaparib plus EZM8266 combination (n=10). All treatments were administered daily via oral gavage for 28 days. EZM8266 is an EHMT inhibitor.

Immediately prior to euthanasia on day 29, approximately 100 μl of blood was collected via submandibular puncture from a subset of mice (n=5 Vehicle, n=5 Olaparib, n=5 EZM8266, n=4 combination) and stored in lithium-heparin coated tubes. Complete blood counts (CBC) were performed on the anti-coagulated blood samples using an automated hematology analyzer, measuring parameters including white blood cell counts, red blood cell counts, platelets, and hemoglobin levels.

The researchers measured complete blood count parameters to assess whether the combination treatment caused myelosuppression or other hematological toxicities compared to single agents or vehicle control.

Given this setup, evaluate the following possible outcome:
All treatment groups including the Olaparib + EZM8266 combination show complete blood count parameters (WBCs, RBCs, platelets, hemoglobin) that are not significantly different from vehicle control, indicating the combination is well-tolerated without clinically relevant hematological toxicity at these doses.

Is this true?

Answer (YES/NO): YES